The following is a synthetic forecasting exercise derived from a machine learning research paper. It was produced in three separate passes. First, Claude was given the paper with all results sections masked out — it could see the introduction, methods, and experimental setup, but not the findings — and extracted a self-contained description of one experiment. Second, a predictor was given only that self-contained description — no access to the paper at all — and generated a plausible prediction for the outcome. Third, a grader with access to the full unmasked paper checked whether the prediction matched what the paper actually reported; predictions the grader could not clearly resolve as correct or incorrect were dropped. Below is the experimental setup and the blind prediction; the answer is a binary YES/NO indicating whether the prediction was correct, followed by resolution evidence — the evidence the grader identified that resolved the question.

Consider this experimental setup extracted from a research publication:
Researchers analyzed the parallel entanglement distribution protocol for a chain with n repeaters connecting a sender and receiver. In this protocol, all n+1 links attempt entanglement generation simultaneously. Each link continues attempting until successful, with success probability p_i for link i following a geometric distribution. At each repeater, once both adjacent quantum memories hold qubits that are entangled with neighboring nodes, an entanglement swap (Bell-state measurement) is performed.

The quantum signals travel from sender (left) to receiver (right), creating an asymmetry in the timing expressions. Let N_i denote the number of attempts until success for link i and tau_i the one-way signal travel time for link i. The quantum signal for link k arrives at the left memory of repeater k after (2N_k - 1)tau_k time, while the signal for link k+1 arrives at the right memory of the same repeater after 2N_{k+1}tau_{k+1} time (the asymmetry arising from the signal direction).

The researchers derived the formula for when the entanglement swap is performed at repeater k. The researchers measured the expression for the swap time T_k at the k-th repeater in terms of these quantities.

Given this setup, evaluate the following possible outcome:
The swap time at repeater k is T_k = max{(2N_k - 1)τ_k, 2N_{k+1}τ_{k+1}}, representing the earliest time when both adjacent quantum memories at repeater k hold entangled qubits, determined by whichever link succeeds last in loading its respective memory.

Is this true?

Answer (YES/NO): YES